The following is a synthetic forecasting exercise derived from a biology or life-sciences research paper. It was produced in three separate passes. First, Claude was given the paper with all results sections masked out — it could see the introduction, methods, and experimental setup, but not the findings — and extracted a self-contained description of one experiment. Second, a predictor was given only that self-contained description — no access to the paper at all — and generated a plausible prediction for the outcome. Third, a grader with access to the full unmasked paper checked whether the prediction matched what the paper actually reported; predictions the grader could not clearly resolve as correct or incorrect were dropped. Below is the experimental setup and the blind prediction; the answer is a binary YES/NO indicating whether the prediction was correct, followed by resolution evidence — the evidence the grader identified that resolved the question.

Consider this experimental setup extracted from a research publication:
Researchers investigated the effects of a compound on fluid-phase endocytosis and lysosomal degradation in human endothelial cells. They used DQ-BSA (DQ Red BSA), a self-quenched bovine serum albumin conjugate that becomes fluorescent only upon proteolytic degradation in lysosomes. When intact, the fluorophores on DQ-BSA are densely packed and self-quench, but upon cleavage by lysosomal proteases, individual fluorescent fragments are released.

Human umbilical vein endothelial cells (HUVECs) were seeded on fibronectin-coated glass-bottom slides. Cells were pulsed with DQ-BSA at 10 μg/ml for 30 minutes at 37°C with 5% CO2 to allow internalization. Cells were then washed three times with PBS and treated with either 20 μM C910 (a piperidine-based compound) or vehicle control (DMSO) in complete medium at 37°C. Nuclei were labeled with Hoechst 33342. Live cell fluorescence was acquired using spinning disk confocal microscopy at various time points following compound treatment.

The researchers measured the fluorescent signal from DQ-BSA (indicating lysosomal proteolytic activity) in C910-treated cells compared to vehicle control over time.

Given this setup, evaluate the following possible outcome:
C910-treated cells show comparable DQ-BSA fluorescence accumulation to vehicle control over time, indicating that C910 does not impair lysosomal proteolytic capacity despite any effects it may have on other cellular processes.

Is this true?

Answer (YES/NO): NO